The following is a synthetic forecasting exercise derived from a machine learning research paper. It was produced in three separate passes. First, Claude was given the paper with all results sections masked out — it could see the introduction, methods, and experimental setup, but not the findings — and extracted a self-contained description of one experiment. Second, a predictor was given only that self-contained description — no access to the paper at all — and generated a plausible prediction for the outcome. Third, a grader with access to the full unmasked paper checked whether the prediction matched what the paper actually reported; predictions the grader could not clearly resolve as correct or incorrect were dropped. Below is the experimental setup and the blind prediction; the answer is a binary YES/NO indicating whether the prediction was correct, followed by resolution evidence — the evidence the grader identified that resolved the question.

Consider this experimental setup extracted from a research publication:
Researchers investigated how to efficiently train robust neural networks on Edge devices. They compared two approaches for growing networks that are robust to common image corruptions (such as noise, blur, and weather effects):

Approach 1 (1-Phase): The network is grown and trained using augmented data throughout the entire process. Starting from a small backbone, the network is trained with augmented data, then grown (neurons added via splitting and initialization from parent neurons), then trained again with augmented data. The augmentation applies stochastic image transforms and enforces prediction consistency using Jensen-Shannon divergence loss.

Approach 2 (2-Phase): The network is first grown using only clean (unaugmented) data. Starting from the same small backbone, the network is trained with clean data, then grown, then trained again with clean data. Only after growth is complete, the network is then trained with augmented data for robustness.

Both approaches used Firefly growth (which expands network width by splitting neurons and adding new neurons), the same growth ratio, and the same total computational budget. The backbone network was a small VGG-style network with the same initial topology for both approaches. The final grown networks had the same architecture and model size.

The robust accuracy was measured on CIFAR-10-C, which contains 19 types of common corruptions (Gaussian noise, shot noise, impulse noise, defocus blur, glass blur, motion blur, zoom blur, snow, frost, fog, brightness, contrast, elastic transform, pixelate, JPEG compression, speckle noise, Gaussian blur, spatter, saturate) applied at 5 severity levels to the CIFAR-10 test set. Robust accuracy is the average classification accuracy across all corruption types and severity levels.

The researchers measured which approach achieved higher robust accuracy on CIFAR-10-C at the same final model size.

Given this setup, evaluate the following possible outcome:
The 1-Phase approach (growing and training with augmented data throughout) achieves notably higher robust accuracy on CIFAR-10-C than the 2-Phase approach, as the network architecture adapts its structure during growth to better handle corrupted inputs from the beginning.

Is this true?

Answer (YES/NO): NO